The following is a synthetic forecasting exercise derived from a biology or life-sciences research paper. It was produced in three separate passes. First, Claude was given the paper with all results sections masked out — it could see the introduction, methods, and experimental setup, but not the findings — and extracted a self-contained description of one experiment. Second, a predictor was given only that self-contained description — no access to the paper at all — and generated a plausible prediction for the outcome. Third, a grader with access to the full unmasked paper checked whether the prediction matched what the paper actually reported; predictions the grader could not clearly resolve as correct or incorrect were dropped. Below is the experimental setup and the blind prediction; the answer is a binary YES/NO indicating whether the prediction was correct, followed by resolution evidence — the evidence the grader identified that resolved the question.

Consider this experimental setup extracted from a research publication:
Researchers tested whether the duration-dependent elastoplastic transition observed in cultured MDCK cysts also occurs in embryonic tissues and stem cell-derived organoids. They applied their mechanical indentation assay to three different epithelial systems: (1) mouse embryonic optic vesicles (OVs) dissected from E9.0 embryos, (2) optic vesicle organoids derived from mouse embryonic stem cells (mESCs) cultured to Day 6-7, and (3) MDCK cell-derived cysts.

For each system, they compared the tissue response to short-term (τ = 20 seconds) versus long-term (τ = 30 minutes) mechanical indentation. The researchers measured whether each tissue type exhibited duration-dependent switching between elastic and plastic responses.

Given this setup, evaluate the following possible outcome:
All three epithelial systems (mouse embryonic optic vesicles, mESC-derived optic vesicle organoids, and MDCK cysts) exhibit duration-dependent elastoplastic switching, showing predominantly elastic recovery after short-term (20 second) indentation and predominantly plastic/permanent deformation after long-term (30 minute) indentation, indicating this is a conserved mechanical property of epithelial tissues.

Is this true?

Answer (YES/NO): YES